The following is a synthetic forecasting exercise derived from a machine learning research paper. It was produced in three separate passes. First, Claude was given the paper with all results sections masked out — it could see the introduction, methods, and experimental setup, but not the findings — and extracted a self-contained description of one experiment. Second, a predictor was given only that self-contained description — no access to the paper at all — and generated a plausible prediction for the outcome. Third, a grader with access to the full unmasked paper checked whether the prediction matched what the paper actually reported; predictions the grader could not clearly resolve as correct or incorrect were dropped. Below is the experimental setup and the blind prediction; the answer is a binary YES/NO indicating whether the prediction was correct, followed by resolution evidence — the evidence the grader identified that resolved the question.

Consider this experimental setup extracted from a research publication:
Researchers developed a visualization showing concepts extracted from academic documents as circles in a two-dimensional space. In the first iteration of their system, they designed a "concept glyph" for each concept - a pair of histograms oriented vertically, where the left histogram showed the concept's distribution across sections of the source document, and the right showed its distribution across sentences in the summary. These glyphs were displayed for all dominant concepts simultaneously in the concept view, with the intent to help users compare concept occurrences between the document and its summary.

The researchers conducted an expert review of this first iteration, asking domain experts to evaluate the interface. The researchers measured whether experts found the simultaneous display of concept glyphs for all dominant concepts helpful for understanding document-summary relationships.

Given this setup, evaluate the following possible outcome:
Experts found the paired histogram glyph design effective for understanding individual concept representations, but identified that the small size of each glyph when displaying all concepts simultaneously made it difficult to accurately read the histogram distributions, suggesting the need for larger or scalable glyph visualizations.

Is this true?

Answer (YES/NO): NO